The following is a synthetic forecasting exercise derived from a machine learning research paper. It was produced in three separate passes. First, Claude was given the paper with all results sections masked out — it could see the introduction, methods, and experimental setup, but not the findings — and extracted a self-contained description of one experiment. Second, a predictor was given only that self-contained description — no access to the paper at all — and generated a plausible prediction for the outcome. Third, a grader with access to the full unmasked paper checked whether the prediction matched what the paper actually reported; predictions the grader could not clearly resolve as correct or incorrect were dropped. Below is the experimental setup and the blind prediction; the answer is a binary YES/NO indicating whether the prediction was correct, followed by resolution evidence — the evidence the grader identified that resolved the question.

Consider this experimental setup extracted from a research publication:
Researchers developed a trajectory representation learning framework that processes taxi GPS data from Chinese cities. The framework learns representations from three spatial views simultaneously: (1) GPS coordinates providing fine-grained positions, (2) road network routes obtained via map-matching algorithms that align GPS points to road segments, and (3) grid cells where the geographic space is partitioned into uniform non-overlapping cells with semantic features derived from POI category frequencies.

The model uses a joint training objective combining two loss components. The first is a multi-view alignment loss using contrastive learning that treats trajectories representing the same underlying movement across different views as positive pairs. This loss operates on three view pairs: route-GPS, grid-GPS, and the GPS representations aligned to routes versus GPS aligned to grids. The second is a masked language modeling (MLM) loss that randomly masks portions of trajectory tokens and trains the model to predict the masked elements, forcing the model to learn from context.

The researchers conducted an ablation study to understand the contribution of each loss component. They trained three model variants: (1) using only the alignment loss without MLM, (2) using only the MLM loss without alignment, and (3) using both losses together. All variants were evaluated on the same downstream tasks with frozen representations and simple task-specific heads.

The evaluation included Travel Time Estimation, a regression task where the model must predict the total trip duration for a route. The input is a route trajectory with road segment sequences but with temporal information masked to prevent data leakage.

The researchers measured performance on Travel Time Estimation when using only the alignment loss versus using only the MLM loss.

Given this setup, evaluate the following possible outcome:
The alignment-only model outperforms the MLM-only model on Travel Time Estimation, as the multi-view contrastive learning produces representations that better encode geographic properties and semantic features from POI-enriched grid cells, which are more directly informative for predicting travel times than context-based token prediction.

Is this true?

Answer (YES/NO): NO